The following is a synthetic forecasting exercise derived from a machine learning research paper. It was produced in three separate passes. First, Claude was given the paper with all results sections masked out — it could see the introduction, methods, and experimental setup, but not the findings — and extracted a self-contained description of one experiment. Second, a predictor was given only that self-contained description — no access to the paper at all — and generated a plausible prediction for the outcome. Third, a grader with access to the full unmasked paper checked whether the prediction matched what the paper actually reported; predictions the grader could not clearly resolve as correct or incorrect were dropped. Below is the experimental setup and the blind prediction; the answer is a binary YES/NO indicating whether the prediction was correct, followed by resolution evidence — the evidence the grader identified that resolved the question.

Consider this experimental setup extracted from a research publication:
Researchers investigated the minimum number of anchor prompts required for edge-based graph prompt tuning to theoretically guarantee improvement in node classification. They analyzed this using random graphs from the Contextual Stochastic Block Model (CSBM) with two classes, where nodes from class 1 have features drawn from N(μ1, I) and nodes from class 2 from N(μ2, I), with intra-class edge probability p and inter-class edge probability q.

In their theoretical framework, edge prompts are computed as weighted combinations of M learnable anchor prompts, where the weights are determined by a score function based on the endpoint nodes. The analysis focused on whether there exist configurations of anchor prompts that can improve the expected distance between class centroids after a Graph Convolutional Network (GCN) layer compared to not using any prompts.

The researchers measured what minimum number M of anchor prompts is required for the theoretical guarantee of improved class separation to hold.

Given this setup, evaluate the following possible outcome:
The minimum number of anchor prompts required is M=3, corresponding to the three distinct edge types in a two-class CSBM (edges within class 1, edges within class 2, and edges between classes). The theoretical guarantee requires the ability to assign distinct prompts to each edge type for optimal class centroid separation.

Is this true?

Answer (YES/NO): NO